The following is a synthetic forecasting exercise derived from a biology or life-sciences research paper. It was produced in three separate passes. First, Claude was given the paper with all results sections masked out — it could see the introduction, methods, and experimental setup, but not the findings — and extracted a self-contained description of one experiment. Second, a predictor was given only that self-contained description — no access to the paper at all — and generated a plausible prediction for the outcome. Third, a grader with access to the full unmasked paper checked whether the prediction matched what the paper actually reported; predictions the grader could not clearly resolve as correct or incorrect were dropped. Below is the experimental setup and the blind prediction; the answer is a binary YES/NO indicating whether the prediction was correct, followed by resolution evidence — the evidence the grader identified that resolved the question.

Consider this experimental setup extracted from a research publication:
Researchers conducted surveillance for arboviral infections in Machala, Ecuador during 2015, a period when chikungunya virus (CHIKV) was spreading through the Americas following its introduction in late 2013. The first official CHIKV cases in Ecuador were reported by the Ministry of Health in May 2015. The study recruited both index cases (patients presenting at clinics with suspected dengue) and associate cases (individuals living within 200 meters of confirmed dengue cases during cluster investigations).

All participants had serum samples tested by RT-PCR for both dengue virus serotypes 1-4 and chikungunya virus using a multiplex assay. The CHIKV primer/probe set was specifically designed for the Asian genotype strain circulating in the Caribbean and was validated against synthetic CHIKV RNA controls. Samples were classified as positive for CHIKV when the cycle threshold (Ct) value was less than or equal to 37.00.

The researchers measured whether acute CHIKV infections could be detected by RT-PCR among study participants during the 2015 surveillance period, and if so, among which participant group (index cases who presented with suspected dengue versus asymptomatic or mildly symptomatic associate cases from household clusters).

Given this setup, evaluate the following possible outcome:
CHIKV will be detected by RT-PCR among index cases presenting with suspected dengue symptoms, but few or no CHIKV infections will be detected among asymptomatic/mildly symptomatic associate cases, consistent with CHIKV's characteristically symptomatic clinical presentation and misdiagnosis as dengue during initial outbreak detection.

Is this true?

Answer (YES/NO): NO